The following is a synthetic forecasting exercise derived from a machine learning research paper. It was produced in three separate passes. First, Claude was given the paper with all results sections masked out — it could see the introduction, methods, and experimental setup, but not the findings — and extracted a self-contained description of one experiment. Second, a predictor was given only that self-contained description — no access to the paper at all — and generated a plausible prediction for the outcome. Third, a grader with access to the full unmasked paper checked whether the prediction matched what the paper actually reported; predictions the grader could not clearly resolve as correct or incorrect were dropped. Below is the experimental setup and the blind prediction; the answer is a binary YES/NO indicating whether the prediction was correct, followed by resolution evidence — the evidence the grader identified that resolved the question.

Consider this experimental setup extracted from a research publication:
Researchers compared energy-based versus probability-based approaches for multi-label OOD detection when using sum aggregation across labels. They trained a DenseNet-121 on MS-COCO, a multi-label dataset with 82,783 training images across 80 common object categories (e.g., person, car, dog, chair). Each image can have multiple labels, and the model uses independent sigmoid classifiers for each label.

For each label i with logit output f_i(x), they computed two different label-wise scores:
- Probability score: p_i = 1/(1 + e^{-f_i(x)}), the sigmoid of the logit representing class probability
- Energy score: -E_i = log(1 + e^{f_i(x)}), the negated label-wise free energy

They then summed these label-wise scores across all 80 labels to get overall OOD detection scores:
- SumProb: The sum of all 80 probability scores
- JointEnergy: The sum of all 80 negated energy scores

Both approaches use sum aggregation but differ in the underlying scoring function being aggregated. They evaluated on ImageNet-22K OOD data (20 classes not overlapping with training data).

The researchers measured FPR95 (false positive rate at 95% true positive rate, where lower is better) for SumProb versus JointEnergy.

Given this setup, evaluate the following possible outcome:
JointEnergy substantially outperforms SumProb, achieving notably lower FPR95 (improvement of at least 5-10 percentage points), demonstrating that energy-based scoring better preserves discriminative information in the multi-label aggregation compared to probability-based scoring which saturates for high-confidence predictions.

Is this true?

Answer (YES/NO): YES